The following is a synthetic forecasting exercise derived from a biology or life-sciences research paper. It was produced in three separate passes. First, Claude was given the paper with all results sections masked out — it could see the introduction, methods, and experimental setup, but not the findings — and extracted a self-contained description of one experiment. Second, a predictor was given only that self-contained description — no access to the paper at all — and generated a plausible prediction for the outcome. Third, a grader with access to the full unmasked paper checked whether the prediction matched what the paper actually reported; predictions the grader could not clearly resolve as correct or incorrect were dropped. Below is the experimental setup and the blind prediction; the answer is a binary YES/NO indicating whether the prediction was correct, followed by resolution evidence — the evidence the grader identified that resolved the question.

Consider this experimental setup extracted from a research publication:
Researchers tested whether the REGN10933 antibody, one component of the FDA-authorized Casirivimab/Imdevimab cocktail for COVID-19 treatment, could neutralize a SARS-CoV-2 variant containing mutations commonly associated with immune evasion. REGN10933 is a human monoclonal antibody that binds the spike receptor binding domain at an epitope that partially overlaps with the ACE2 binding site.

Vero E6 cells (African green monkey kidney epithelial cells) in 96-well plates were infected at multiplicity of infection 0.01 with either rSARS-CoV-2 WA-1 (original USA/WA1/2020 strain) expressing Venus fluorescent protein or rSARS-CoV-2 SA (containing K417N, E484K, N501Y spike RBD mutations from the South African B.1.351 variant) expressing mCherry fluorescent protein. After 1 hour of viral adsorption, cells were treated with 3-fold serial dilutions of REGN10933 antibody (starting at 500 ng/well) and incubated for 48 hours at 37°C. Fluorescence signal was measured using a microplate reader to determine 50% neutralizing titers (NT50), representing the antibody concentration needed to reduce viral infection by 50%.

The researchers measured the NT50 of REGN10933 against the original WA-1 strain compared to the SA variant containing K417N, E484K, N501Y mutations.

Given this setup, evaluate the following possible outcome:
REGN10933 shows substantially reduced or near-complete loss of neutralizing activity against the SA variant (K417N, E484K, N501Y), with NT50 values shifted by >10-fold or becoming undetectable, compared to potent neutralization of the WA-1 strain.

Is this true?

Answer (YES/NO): YES